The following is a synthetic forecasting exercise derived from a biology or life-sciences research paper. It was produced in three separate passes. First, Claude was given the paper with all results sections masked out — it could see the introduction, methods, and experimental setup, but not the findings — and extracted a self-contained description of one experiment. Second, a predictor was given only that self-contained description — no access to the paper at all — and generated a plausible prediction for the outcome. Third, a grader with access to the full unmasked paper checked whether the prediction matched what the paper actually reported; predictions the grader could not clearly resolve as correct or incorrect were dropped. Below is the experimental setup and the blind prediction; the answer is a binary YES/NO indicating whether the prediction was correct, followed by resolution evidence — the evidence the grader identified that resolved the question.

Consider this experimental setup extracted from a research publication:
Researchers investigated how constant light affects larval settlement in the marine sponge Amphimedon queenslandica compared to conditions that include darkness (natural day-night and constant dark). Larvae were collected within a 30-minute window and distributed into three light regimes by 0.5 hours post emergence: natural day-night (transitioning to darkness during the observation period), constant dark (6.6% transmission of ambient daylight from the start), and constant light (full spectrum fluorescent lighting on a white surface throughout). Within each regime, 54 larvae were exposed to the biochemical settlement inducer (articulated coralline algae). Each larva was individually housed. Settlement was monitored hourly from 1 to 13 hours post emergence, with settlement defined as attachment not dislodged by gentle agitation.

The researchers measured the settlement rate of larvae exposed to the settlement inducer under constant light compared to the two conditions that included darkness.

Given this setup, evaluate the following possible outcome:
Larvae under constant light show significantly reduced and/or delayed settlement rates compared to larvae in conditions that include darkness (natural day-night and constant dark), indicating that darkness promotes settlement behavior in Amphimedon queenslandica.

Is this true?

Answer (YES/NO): YES